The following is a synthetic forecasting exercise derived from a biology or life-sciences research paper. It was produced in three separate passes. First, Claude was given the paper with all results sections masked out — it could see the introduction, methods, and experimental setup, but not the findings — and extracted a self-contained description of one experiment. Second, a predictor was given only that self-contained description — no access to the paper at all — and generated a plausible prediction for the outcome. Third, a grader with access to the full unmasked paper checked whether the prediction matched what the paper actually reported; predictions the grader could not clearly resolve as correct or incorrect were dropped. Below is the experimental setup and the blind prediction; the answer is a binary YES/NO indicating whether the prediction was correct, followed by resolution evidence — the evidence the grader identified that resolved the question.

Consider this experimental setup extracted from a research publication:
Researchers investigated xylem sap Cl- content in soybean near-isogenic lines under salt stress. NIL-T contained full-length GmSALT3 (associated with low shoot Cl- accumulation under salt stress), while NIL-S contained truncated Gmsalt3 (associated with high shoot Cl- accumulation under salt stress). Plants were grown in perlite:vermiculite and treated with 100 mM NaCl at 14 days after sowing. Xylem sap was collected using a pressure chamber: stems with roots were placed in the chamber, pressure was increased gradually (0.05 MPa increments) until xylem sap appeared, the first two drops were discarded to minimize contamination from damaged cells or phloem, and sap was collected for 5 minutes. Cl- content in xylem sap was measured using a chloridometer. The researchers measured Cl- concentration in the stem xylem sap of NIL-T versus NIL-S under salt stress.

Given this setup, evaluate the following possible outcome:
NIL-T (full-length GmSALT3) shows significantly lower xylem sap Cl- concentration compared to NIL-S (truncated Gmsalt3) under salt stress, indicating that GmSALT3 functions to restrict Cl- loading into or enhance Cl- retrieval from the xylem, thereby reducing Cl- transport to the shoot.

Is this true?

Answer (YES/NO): NO